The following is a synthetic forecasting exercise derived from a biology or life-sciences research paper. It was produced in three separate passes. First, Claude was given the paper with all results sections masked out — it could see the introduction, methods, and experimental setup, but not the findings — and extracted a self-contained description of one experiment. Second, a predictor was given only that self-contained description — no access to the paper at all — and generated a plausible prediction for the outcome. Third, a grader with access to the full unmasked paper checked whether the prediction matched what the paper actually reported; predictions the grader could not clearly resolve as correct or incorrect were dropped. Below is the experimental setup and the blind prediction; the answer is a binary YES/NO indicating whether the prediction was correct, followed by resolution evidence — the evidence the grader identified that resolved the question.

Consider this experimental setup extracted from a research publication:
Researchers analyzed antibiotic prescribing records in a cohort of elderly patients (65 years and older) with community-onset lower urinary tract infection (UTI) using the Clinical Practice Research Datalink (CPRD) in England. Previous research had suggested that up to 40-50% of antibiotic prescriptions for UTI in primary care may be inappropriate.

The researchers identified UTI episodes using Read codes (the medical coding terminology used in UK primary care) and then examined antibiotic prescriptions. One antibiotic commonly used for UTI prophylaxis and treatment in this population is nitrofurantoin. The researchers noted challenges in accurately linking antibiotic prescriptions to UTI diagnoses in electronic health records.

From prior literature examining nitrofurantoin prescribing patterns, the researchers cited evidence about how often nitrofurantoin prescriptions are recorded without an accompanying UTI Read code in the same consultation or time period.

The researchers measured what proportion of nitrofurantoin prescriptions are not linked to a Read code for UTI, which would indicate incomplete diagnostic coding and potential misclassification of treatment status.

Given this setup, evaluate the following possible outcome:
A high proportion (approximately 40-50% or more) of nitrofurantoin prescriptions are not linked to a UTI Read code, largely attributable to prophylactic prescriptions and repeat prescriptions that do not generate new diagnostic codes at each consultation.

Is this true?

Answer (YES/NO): YES